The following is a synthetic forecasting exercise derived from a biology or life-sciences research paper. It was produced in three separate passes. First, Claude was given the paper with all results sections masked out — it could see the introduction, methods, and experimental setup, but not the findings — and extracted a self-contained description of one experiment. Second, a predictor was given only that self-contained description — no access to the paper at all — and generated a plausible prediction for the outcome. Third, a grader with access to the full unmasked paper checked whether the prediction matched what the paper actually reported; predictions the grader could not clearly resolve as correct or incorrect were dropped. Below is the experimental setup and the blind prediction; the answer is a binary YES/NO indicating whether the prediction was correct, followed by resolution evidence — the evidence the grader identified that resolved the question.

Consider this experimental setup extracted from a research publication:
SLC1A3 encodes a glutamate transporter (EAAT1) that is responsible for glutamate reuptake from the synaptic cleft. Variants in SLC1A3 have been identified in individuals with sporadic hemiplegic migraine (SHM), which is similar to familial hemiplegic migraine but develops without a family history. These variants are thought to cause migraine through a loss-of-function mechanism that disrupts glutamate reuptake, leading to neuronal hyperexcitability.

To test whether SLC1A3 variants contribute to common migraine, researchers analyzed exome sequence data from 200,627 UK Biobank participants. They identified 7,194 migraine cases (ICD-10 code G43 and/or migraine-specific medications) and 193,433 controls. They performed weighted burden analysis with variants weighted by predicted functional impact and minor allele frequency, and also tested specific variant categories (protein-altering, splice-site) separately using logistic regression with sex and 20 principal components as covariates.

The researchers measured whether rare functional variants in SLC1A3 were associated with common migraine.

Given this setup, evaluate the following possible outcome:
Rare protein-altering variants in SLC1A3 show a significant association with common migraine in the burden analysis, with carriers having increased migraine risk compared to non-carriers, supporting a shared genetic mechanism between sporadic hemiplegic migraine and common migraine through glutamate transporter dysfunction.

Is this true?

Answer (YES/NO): NO